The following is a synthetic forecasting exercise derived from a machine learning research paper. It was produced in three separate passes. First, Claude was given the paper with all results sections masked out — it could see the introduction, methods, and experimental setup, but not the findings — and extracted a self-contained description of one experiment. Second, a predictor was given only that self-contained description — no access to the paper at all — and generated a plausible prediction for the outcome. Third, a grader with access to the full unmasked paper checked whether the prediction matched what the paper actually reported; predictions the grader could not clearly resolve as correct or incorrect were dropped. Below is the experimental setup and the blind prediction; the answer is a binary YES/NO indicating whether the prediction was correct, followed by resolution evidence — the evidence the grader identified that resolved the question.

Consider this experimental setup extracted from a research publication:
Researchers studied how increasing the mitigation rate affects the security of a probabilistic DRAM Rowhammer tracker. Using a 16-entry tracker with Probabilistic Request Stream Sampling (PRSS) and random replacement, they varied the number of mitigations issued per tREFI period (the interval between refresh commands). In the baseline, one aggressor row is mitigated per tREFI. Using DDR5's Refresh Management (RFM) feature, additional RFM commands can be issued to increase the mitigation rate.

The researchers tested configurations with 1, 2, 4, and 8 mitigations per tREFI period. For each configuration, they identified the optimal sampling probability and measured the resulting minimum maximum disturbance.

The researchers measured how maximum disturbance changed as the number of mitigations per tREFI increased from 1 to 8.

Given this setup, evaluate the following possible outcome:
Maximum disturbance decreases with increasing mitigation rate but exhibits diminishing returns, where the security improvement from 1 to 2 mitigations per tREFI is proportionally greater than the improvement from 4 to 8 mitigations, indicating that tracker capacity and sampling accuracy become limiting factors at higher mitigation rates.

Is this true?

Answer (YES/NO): NO